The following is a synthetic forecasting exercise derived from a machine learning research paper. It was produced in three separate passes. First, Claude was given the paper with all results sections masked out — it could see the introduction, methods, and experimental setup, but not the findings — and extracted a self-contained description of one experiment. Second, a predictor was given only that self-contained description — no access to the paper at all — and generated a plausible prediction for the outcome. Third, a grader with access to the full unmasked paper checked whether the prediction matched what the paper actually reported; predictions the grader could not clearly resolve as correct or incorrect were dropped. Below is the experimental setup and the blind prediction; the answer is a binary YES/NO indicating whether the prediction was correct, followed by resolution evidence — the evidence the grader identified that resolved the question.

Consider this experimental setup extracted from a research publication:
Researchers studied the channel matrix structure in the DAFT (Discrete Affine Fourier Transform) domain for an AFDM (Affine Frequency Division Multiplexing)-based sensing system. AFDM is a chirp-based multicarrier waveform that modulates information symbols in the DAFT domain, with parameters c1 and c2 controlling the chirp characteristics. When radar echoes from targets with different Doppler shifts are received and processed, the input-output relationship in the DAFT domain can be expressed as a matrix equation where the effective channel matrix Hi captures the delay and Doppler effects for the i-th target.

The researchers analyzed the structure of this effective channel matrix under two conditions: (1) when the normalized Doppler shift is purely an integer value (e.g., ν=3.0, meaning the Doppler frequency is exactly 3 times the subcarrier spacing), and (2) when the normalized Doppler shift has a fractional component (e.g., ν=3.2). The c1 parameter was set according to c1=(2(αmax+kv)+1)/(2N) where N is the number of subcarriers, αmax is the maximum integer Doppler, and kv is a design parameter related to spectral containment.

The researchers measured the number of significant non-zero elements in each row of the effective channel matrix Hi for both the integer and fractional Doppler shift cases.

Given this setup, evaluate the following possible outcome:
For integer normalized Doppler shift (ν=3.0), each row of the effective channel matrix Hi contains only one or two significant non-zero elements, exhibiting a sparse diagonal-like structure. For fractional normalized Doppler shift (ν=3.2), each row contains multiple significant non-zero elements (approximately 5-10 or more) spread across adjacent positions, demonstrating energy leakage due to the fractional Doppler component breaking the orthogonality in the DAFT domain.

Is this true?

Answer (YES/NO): YES